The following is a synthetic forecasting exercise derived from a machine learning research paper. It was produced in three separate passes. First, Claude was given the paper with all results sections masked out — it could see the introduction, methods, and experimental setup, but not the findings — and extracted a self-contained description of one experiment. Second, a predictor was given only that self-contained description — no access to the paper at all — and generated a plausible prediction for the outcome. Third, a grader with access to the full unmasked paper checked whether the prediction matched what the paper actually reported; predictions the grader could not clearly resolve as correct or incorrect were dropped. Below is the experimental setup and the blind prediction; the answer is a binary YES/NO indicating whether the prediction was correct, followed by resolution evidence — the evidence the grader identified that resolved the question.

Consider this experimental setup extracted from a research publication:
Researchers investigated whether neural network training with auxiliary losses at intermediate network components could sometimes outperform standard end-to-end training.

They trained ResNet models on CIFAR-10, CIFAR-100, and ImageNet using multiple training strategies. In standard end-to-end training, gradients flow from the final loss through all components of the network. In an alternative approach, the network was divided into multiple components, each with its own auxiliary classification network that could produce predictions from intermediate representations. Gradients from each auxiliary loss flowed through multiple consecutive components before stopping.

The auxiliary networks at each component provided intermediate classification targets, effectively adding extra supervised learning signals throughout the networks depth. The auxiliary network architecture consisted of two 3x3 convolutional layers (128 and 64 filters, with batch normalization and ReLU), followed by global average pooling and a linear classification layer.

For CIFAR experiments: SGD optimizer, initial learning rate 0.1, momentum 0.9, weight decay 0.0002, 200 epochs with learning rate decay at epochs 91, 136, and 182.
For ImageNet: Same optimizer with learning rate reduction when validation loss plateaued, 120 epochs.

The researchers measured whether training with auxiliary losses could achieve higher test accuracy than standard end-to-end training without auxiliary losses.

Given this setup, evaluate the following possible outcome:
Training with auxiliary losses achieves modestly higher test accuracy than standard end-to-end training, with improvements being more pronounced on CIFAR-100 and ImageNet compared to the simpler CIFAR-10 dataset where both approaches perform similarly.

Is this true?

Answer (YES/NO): YES